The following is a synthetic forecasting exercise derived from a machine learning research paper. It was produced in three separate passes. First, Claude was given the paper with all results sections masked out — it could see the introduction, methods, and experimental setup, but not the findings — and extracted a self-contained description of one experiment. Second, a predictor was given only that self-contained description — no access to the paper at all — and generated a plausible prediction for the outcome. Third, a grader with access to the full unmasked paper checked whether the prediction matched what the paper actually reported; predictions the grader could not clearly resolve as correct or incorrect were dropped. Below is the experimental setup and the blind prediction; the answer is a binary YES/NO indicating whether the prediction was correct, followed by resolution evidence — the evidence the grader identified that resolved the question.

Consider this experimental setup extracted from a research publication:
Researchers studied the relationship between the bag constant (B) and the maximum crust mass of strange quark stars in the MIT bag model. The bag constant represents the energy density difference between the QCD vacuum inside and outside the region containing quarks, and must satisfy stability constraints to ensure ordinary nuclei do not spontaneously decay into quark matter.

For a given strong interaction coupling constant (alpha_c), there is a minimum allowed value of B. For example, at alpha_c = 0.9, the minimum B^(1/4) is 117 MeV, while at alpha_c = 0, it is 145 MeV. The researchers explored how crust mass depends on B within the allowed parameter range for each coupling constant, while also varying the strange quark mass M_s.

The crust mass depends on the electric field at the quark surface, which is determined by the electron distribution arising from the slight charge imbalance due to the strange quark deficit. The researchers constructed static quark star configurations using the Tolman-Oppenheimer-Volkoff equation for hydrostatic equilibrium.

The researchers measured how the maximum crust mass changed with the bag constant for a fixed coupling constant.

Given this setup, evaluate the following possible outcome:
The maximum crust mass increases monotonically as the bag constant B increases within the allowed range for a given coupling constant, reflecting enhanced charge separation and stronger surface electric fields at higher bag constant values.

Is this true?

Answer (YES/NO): NO